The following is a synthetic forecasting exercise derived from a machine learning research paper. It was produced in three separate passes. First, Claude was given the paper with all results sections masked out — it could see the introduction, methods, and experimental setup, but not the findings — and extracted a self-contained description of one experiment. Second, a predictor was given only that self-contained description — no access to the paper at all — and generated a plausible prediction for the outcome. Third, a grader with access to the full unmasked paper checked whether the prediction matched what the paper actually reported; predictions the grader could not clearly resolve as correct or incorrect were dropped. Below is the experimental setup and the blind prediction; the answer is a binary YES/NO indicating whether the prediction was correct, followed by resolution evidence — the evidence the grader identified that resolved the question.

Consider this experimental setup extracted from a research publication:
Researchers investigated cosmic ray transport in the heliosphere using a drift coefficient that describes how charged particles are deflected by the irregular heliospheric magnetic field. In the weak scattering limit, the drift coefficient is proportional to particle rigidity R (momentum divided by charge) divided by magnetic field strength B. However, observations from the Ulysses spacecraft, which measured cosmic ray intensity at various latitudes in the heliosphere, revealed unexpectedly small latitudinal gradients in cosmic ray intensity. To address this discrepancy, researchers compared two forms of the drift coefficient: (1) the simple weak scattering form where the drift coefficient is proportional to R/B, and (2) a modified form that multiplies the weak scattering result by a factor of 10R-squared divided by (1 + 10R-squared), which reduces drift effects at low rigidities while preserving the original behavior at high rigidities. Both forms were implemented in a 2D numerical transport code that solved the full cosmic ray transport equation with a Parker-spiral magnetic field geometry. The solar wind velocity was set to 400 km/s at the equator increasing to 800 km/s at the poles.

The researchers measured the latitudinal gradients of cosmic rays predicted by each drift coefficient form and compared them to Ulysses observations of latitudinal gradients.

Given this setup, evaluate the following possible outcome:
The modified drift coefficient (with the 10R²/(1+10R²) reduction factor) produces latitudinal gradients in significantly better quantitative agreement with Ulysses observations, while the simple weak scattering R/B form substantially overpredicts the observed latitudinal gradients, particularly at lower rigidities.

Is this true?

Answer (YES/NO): YES